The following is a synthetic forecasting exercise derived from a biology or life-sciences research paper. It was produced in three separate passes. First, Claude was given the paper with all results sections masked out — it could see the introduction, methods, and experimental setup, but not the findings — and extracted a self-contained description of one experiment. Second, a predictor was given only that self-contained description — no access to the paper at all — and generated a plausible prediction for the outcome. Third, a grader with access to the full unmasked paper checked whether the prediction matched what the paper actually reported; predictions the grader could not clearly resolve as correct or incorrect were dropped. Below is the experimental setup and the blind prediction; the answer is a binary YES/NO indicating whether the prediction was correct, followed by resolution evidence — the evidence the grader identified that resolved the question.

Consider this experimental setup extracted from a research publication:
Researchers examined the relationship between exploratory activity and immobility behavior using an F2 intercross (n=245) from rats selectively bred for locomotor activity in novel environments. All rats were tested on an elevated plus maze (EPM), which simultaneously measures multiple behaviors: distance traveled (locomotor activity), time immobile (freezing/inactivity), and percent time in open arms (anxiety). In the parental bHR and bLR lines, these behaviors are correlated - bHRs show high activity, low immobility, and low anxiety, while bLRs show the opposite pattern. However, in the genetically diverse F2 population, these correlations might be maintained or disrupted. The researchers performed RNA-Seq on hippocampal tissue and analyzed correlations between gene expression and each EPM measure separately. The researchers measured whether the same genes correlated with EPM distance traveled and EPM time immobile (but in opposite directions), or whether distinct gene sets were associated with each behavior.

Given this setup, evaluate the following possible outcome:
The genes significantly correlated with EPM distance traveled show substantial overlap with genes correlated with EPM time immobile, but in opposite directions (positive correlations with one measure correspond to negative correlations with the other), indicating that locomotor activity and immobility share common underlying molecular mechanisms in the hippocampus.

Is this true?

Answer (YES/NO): YES